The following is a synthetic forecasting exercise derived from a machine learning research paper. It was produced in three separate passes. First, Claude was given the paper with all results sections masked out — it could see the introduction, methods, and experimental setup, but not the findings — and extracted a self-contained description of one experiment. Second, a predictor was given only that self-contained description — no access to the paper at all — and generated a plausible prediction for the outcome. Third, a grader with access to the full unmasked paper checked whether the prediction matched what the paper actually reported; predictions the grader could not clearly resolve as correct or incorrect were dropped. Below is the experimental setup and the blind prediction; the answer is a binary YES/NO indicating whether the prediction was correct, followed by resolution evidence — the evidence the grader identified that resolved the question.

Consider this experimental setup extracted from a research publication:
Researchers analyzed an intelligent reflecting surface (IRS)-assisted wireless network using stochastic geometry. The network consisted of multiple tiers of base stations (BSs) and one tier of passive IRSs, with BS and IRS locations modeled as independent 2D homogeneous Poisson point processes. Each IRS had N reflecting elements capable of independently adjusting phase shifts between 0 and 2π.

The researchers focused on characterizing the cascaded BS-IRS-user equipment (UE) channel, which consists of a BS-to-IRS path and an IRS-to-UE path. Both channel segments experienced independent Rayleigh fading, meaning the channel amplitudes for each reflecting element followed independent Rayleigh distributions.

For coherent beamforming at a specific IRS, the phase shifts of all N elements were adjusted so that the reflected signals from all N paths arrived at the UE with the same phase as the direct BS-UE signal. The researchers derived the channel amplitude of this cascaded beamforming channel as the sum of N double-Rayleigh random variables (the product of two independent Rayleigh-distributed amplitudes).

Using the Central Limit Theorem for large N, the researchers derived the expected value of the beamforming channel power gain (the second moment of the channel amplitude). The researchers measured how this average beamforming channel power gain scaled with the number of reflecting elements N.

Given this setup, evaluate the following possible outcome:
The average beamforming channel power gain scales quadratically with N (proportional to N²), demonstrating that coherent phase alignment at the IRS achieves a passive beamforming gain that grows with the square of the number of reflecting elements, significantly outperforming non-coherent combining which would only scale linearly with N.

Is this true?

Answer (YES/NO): YES